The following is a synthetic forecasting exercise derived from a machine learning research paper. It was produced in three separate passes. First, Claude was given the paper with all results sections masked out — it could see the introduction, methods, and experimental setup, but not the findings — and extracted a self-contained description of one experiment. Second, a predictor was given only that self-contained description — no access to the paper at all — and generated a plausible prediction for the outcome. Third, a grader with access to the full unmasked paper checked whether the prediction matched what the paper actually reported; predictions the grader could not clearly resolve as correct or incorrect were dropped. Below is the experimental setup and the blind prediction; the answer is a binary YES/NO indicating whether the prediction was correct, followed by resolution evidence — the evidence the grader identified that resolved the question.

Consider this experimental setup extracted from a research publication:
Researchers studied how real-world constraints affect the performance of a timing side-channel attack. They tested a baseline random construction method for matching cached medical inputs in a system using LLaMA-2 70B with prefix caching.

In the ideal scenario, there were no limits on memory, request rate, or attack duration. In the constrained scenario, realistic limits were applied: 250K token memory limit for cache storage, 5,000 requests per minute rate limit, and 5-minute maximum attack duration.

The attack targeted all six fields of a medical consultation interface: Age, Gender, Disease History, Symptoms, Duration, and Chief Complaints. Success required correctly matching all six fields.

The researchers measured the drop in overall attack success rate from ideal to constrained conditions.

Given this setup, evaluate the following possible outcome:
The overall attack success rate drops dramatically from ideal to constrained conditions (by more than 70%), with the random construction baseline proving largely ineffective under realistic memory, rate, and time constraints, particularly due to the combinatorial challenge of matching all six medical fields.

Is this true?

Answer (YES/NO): NO